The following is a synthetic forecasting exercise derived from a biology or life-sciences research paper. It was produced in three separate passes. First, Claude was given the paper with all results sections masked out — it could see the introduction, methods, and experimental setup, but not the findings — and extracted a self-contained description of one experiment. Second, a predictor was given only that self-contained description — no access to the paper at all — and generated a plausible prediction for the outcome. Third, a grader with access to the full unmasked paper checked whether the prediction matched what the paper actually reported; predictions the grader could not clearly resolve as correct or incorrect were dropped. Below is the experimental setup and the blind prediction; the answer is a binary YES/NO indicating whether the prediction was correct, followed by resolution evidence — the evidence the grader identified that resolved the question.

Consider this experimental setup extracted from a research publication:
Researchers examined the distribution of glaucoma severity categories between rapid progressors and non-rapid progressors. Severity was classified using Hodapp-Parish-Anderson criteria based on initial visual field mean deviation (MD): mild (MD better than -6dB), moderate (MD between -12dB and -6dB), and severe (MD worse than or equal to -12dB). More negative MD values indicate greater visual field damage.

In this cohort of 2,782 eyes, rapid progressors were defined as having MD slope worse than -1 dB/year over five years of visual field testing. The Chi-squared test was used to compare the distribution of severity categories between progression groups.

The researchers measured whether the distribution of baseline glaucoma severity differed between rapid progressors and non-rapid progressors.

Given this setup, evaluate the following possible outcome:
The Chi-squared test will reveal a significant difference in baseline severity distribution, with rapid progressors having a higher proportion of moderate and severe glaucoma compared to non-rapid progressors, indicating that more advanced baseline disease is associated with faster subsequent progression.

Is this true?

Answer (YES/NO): YES